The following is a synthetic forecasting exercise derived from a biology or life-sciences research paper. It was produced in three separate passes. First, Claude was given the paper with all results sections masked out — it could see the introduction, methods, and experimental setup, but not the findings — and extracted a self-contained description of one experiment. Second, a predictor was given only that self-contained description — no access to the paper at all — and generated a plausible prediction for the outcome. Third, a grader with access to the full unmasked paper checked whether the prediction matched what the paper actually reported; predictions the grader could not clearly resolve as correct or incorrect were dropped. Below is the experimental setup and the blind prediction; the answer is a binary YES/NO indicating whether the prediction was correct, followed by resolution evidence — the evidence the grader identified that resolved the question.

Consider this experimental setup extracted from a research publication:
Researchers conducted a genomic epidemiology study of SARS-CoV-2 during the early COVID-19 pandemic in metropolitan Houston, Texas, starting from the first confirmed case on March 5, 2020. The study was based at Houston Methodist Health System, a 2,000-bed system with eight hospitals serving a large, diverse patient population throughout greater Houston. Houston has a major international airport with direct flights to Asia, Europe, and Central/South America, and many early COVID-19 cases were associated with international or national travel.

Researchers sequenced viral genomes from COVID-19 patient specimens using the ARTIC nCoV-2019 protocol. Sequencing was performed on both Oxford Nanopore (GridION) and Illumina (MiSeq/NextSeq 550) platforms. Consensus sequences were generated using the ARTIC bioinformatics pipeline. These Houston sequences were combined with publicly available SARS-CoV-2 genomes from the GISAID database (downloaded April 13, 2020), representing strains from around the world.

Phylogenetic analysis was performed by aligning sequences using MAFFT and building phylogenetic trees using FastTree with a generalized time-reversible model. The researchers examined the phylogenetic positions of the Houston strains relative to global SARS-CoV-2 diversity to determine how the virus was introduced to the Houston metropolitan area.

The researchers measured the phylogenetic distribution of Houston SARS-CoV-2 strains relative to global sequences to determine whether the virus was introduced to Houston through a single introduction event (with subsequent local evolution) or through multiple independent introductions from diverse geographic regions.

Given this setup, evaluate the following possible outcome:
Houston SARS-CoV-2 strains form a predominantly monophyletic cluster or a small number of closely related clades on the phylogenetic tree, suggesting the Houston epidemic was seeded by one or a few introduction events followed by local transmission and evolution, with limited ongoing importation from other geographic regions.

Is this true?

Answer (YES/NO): NO